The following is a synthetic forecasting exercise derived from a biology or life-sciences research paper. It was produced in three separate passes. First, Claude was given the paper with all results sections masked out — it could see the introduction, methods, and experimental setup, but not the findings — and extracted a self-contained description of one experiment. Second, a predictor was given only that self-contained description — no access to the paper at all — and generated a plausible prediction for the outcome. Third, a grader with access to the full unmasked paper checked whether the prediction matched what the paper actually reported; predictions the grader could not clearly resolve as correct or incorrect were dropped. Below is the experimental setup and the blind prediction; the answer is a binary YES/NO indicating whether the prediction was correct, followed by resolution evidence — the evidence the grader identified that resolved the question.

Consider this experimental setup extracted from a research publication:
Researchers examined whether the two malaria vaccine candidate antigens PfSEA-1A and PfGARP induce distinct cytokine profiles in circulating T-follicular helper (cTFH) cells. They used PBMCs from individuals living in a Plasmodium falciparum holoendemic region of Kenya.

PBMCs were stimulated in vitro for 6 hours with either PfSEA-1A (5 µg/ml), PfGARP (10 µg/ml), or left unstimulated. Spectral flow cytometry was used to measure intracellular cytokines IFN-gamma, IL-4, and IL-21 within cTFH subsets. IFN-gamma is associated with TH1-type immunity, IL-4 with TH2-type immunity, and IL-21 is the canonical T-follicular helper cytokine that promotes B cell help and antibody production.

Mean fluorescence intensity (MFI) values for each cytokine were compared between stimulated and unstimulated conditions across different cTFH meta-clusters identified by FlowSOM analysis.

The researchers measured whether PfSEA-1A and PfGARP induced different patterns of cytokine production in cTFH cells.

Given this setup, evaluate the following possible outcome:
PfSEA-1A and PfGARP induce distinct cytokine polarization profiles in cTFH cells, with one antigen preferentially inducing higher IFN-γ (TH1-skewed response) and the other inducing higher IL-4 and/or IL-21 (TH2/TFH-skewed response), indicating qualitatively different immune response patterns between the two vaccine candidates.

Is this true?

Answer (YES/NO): NO